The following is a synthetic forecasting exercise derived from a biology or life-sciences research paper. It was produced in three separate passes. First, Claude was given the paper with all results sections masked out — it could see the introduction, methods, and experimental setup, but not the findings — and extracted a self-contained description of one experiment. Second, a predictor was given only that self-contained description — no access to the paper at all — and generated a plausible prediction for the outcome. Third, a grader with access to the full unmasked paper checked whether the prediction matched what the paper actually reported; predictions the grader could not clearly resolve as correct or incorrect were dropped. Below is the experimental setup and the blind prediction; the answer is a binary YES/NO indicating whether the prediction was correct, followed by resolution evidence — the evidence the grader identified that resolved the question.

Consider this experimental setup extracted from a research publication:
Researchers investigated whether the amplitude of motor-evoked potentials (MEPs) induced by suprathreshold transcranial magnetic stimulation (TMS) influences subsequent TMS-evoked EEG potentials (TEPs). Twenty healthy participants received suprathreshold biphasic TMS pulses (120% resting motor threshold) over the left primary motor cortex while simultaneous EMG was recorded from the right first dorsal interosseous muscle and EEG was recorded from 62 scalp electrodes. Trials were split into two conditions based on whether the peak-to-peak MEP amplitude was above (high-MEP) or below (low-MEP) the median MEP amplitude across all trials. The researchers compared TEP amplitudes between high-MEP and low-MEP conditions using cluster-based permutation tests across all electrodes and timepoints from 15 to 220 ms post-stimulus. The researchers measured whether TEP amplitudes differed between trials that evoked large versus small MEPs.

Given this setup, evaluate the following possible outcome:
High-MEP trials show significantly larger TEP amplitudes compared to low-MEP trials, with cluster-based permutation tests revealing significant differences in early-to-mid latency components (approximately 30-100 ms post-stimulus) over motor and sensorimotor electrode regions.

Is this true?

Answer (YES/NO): YES